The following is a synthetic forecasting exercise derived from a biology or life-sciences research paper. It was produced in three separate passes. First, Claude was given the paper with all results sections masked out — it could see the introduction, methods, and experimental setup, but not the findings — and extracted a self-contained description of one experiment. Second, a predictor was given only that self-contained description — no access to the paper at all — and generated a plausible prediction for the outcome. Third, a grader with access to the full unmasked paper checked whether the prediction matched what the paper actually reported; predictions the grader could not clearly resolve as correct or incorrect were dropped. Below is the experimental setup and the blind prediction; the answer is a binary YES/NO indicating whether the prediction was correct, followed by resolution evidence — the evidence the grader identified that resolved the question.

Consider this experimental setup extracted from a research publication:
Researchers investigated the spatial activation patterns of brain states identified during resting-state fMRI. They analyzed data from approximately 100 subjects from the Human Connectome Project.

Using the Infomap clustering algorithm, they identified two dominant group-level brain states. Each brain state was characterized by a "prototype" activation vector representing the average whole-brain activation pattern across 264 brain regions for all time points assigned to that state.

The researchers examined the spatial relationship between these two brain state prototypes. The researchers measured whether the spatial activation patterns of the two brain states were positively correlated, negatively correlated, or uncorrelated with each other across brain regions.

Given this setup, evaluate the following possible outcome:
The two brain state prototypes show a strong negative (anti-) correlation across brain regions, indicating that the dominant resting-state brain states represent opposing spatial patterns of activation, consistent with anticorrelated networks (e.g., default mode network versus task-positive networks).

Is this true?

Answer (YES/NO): YES